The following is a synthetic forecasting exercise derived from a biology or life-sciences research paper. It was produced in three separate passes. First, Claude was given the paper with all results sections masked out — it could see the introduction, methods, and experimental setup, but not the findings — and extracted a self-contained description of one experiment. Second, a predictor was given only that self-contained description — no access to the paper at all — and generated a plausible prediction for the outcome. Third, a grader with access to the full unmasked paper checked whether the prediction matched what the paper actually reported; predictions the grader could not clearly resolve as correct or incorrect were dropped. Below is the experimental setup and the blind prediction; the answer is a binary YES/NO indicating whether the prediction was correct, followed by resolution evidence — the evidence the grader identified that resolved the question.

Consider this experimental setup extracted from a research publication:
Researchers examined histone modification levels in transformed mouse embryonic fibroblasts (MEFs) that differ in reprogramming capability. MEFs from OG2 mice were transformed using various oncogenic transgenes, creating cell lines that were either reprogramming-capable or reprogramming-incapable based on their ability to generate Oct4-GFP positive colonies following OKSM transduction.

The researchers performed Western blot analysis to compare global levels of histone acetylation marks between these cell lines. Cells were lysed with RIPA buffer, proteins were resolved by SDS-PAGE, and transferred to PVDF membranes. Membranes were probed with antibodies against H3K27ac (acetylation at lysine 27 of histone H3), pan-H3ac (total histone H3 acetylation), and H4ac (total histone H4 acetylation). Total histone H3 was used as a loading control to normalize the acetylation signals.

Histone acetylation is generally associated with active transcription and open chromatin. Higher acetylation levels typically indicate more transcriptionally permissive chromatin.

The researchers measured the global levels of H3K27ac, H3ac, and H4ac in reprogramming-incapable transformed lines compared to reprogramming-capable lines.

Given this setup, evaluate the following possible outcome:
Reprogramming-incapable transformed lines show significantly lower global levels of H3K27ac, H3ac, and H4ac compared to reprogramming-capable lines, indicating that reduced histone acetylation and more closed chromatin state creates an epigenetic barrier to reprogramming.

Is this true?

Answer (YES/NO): NO